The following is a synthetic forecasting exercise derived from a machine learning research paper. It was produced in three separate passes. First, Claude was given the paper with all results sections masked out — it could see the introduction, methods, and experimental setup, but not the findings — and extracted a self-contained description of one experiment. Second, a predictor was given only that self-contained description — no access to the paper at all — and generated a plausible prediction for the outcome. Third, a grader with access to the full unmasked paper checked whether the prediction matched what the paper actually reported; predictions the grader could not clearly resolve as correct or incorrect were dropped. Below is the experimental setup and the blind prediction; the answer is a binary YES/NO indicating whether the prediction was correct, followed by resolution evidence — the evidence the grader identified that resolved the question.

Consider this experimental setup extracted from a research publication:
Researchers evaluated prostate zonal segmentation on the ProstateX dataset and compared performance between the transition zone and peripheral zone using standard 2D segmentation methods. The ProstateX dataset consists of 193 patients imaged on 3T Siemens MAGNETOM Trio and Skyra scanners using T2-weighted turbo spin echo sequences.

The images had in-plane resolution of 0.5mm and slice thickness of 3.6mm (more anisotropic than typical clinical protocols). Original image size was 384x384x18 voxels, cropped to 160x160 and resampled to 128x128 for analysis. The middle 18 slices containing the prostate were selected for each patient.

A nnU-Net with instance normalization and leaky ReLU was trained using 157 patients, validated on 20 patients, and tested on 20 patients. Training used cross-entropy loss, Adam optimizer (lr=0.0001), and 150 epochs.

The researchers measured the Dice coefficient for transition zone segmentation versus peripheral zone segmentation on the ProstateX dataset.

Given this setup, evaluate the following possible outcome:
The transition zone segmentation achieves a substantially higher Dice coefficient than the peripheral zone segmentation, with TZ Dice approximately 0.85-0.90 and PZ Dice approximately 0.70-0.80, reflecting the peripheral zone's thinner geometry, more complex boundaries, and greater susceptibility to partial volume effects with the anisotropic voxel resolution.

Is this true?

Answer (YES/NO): NO